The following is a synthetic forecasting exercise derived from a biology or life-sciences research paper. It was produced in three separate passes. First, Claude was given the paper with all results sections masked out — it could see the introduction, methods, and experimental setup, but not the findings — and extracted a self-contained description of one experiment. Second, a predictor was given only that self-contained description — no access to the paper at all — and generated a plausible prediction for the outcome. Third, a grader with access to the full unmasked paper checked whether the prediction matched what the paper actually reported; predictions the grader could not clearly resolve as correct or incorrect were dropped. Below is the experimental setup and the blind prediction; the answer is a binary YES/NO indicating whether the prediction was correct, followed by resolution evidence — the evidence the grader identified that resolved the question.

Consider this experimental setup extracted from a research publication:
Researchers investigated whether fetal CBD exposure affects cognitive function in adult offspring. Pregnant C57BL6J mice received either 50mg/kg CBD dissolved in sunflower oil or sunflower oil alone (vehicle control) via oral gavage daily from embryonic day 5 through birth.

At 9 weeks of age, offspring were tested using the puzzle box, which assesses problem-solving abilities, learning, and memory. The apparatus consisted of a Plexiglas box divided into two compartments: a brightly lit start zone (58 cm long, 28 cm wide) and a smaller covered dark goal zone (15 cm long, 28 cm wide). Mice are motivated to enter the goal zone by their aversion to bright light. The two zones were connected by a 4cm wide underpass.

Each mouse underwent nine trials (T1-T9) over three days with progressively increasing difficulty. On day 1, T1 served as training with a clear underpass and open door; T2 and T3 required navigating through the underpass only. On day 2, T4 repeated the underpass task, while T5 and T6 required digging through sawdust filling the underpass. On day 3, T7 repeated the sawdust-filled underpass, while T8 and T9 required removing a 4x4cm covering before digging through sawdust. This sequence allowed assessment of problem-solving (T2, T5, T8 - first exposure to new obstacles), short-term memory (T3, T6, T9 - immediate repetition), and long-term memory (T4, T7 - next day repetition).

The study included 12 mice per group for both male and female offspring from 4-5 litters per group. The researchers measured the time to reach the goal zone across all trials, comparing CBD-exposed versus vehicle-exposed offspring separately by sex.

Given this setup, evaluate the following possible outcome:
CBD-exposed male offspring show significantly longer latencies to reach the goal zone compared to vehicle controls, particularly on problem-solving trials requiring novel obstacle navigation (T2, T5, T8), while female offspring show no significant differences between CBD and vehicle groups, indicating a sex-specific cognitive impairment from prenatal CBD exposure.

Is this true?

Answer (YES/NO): NO